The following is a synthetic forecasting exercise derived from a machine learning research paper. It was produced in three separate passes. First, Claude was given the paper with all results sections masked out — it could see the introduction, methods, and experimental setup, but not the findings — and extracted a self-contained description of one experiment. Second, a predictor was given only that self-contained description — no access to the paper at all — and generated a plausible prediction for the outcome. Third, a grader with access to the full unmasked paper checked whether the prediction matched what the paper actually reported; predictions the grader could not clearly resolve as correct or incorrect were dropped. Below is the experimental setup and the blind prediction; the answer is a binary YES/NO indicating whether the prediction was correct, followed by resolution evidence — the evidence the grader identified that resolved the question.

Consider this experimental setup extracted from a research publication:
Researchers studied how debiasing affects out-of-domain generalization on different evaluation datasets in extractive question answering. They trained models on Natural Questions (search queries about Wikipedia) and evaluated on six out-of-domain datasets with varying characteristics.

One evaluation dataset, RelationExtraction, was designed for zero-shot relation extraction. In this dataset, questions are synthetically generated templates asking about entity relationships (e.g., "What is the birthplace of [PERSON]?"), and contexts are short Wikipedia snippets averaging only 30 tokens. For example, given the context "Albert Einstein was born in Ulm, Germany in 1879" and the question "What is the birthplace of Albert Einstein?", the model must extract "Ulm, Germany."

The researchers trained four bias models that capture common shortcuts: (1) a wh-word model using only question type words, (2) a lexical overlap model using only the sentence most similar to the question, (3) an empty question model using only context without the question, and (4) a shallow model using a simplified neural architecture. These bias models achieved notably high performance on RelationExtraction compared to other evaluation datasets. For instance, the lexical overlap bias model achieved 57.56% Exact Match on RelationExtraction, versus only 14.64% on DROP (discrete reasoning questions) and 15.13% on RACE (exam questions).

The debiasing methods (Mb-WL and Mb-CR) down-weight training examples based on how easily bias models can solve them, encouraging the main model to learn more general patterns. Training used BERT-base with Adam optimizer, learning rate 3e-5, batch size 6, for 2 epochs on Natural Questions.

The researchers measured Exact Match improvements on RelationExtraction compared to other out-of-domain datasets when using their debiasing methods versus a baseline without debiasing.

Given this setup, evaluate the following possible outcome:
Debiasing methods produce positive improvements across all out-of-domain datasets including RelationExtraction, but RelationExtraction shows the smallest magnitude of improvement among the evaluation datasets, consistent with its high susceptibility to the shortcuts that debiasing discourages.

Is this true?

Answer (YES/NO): NO